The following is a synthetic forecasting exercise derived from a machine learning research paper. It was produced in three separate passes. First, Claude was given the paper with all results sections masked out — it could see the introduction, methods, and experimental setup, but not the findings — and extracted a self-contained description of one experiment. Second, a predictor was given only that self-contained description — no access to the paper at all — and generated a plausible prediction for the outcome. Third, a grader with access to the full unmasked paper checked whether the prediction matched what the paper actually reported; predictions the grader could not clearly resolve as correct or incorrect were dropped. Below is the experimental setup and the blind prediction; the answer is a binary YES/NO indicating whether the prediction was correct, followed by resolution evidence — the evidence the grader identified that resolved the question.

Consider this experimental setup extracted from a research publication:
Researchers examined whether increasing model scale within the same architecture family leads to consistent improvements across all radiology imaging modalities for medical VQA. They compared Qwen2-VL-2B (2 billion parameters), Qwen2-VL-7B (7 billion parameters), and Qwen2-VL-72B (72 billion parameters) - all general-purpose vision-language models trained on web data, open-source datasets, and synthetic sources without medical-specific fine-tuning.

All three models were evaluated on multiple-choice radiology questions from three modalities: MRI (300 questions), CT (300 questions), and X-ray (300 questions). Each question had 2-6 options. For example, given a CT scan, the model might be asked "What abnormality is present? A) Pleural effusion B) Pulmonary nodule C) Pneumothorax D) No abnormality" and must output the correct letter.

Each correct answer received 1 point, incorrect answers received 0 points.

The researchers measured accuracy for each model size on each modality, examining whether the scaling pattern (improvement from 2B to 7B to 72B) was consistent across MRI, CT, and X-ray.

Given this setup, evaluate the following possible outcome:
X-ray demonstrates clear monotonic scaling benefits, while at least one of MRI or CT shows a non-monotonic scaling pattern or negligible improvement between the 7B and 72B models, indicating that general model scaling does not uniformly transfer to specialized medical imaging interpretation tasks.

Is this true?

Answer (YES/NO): YES